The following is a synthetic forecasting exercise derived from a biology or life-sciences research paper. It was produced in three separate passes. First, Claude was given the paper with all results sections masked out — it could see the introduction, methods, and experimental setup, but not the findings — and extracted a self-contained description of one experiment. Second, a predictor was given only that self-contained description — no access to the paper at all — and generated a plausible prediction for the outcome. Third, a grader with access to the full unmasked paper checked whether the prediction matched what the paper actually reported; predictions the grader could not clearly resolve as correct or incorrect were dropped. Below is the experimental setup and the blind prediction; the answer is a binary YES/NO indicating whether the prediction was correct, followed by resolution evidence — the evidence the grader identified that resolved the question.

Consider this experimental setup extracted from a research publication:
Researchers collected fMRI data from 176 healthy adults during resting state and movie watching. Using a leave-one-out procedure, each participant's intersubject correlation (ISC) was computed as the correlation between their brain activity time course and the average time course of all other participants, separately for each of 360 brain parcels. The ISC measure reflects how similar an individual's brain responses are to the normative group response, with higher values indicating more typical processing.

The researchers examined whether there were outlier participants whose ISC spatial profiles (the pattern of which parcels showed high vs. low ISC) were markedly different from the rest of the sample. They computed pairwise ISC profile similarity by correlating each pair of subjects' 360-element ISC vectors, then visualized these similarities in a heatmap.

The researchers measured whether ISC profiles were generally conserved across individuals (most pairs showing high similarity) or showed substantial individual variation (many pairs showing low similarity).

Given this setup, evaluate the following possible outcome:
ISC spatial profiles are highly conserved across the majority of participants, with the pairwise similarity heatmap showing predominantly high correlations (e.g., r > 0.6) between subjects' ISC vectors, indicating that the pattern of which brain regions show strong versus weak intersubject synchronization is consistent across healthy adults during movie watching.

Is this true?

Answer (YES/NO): YES